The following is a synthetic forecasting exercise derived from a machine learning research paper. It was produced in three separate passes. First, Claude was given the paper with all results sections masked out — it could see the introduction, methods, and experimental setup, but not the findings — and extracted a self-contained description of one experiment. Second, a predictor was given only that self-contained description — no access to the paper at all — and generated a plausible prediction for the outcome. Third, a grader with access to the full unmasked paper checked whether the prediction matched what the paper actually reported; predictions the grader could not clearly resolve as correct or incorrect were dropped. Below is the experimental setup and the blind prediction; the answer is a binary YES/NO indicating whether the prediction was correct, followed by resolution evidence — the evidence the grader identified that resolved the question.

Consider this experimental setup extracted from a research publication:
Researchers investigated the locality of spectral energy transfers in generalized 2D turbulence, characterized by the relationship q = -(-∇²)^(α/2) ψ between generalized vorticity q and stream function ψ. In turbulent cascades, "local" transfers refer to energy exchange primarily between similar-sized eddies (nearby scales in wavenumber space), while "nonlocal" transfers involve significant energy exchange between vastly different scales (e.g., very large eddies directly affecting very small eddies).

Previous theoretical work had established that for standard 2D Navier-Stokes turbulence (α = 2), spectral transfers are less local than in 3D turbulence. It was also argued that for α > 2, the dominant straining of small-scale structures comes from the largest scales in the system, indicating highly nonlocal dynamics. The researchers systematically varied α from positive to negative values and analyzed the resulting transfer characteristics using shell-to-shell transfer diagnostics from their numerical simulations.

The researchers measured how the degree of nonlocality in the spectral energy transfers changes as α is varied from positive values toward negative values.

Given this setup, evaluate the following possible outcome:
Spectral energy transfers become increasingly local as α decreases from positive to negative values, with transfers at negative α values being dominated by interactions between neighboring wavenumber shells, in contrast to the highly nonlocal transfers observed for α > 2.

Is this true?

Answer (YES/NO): NO